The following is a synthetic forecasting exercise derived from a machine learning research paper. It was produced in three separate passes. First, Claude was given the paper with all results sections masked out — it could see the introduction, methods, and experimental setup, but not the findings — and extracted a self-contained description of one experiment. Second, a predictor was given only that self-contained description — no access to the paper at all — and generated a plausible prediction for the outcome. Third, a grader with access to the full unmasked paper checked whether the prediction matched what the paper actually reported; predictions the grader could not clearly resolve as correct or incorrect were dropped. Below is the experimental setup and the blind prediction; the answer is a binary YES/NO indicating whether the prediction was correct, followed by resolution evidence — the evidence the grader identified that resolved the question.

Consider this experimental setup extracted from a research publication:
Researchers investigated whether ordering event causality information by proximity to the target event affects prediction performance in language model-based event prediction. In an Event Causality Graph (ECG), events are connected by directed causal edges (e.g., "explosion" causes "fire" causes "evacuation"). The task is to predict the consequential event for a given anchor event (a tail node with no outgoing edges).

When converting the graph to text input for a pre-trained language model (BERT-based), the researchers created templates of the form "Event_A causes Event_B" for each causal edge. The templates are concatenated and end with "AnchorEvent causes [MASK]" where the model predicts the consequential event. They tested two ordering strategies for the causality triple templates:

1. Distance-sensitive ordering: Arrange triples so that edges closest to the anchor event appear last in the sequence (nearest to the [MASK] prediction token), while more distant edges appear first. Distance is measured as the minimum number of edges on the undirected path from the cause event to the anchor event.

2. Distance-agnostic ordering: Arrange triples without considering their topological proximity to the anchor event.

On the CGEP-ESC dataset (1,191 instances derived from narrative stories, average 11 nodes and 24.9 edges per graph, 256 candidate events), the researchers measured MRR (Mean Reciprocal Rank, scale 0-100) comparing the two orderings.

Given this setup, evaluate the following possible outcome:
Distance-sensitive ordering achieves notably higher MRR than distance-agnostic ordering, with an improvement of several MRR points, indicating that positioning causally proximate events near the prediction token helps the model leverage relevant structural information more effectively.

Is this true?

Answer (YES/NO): NO